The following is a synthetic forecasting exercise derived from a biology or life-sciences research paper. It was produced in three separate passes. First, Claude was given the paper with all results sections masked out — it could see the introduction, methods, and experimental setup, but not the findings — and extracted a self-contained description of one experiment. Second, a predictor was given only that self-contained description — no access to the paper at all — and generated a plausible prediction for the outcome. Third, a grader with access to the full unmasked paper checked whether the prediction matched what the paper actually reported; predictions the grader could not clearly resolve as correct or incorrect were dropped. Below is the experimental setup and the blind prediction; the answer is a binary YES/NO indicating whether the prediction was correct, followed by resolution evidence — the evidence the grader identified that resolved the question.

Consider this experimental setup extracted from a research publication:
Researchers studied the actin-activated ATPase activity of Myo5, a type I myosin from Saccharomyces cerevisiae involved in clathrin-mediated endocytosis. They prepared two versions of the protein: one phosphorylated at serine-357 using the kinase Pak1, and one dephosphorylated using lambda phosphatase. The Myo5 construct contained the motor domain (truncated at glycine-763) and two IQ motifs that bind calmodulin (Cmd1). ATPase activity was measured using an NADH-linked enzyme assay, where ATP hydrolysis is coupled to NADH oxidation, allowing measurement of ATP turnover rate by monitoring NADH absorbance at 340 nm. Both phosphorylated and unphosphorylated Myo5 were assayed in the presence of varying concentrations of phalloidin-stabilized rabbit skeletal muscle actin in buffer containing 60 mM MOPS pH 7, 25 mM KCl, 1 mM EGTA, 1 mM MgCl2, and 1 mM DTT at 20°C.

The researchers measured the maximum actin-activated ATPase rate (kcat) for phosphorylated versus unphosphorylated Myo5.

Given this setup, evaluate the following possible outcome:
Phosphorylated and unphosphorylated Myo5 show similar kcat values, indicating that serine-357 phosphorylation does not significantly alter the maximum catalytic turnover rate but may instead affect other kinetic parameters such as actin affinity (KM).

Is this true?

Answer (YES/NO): NO